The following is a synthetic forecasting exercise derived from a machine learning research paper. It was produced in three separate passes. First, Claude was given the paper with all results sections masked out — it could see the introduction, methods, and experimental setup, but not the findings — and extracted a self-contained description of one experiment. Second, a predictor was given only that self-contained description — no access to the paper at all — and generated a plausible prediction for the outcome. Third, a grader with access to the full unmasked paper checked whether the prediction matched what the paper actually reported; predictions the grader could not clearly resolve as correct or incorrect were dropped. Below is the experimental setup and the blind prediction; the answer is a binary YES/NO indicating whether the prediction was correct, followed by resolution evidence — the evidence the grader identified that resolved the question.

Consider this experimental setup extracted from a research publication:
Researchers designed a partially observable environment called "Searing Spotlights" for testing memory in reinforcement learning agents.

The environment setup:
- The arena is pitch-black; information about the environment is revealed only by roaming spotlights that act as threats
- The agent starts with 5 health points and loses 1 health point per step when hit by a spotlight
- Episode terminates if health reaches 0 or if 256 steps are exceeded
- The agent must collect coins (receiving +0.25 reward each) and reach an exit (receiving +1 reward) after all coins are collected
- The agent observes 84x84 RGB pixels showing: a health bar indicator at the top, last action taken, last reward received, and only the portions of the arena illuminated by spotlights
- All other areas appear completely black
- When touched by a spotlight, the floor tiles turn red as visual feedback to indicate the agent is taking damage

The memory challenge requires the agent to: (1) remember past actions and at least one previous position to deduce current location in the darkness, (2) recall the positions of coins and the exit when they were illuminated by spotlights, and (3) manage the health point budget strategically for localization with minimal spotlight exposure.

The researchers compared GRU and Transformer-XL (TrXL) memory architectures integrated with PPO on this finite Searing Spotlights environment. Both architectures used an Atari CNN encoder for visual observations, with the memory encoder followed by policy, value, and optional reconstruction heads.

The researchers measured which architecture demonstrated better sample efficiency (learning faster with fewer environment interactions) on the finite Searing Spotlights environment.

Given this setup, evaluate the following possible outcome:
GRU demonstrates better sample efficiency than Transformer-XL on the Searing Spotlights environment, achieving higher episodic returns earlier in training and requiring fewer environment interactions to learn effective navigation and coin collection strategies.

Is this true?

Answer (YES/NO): YES